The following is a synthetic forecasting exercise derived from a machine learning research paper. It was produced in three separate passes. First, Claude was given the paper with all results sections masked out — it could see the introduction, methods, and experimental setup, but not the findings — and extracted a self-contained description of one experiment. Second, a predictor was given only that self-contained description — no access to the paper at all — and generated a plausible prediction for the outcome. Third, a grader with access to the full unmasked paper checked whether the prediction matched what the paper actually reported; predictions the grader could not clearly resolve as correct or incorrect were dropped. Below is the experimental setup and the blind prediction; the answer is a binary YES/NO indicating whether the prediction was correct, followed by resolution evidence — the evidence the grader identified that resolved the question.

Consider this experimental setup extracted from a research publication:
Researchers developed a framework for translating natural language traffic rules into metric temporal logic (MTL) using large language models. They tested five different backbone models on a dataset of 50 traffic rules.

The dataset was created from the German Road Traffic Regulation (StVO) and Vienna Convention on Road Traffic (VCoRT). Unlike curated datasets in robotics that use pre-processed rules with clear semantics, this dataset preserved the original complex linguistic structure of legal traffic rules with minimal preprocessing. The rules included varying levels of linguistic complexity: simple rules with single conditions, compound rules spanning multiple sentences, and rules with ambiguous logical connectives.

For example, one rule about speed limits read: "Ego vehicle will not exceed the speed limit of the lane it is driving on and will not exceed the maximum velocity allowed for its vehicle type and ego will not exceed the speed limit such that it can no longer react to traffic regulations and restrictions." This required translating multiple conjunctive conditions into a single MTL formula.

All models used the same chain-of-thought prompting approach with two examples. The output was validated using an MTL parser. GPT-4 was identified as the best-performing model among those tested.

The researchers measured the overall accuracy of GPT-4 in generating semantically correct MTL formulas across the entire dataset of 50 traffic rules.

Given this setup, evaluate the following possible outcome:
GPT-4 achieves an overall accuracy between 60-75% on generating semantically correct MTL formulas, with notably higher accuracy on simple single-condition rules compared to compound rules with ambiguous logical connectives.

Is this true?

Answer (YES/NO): NO